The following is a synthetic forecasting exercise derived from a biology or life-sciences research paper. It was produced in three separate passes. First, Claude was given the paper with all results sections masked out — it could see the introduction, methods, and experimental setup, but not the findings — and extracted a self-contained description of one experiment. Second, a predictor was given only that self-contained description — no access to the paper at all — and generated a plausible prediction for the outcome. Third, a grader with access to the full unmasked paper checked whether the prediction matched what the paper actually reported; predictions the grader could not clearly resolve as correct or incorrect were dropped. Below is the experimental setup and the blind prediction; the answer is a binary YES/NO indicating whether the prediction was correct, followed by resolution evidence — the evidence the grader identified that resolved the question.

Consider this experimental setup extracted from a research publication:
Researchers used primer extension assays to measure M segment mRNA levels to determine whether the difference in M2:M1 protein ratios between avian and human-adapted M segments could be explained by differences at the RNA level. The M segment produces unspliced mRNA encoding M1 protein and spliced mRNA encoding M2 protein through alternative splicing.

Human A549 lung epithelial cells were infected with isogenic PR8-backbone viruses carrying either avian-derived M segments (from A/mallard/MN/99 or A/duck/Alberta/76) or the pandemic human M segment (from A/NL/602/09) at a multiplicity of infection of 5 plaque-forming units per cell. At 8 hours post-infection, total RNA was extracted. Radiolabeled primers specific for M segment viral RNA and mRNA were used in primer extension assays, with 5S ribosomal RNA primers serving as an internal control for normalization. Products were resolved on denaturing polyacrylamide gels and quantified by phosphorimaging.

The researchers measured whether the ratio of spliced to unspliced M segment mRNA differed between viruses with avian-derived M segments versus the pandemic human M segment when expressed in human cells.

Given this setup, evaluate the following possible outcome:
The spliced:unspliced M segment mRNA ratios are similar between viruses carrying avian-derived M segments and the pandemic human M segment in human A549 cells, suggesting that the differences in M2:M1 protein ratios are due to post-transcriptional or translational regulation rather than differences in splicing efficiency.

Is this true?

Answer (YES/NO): NO